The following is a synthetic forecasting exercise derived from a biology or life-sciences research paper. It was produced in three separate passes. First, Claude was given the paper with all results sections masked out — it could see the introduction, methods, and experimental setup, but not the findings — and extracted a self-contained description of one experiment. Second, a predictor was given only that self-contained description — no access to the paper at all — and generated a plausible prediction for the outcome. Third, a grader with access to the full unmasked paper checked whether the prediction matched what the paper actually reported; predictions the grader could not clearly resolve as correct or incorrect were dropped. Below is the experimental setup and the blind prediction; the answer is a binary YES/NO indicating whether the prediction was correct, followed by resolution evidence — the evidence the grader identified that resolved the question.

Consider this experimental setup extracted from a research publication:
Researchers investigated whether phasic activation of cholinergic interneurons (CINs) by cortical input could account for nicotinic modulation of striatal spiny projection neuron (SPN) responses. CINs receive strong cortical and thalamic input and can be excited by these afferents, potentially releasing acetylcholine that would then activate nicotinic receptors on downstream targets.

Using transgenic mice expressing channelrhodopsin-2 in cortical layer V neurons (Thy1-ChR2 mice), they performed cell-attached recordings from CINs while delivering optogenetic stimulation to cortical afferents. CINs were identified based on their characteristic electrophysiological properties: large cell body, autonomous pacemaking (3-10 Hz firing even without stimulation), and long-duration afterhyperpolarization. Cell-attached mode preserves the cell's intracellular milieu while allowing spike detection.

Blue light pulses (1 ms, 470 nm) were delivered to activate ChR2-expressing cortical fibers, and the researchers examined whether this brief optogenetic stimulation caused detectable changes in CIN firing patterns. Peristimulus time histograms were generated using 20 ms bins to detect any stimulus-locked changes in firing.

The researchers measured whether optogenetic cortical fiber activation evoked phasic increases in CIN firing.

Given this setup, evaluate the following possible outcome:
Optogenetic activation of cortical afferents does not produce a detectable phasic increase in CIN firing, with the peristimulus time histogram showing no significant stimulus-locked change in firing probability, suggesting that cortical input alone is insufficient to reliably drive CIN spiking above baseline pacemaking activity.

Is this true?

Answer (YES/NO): NO